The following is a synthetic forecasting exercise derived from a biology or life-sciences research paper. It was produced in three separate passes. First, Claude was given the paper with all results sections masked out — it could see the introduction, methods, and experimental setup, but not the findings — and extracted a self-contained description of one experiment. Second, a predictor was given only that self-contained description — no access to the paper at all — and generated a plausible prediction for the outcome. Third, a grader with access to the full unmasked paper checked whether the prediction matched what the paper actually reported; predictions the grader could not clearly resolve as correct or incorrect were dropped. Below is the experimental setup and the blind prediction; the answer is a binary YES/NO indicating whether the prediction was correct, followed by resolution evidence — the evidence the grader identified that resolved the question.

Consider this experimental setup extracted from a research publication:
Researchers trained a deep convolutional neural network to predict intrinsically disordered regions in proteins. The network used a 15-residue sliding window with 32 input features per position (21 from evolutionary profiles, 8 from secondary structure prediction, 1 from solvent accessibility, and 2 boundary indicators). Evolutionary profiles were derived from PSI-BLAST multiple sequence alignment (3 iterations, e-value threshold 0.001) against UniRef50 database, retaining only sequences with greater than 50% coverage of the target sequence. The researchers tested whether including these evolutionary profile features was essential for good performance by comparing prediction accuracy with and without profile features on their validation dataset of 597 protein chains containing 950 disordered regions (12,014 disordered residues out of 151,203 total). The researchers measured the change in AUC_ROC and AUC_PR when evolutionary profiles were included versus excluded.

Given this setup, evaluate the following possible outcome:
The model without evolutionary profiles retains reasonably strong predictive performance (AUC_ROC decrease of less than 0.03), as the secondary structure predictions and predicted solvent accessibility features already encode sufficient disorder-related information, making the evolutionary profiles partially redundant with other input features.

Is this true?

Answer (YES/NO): YES